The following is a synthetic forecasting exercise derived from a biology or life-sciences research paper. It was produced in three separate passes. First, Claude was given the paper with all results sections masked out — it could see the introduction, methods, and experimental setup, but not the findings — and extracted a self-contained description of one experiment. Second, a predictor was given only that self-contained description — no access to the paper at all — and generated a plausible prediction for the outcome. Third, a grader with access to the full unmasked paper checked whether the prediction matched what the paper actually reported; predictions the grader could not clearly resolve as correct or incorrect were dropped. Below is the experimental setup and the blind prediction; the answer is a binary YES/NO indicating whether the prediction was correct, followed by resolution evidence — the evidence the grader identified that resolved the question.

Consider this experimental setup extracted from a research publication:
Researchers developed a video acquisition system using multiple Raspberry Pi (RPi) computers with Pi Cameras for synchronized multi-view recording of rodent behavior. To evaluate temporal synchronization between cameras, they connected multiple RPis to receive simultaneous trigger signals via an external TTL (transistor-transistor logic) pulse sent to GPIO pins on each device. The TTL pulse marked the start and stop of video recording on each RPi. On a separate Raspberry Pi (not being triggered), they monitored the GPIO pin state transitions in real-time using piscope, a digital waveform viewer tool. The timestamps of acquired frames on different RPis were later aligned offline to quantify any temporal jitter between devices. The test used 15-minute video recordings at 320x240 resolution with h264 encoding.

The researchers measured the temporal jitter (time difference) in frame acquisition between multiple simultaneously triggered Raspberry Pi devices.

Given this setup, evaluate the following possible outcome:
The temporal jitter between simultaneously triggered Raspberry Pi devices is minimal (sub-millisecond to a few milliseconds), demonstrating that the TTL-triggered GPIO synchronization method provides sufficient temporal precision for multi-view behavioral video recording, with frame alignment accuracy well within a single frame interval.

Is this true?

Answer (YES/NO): YES